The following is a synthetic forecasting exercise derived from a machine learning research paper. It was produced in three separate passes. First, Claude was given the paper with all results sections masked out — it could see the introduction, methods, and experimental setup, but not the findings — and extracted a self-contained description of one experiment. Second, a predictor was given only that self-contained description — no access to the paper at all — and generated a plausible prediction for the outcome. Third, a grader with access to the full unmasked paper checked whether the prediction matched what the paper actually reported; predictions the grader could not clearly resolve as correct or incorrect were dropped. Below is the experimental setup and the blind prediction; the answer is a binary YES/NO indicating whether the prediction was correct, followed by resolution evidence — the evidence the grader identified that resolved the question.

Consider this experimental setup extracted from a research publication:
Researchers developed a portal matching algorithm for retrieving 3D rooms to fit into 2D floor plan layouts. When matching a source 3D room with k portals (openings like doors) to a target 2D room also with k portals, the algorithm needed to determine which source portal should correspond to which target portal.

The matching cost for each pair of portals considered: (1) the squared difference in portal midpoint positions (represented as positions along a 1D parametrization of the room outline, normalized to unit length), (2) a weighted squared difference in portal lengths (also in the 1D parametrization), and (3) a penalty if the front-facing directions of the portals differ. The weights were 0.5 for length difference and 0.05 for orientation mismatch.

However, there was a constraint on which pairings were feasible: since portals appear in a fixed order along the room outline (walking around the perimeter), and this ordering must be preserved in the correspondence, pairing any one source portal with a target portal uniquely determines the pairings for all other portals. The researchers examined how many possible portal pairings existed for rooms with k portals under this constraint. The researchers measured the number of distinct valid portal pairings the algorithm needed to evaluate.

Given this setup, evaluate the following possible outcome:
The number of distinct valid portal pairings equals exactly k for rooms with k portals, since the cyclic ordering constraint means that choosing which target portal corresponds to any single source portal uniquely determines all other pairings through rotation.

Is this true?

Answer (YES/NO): YES